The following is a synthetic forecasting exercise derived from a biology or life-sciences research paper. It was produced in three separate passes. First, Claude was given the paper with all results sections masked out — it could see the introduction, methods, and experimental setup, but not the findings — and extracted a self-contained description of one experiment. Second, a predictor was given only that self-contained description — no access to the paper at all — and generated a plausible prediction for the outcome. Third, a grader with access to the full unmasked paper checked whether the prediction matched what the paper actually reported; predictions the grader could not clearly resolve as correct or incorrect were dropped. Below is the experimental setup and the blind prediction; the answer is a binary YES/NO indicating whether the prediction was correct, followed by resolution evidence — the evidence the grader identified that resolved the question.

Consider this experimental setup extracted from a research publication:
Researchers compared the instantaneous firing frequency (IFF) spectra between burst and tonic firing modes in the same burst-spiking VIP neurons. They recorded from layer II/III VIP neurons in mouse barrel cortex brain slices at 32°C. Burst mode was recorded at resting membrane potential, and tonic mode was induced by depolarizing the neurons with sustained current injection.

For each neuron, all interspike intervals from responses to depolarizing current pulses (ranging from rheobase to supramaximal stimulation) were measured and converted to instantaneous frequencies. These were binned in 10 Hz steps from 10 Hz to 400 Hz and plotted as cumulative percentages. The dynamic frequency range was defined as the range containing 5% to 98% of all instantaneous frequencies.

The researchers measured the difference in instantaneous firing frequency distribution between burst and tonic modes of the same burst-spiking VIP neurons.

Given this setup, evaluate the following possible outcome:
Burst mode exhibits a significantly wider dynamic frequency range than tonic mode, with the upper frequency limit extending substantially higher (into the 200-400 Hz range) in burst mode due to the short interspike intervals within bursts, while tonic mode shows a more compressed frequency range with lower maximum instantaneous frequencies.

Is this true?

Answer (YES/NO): YES